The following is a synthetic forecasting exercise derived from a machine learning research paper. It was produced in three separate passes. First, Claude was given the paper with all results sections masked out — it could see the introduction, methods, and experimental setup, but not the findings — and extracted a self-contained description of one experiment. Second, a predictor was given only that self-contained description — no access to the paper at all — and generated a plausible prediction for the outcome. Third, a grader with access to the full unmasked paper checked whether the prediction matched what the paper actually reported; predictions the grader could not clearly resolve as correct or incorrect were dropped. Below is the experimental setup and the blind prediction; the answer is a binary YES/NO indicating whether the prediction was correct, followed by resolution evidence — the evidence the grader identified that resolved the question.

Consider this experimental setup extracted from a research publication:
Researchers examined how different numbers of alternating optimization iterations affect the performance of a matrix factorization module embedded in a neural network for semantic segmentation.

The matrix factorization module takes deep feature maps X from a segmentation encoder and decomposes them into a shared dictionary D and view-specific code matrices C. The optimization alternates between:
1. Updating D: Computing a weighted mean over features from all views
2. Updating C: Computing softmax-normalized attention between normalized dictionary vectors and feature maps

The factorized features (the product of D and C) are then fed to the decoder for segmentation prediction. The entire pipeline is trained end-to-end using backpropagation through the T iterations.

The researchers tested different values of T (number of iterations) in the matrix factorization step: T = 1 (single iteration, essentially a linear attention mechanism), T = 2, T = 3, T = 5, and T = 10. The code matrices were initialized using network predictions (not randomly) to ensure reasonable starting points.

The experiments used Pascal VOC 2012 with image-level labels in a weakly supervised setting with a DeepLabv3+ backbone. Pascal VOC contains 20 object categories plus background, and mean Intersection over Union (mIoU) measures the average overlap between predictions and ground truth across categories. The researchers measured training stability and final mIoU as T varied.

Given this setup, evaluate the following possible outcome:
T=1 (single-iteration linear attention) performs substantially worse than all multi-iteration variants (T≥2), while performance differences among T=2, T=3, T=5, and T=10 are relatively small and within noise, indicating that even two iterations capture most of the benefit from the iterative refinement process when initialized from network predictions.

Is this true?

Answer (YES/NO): NO